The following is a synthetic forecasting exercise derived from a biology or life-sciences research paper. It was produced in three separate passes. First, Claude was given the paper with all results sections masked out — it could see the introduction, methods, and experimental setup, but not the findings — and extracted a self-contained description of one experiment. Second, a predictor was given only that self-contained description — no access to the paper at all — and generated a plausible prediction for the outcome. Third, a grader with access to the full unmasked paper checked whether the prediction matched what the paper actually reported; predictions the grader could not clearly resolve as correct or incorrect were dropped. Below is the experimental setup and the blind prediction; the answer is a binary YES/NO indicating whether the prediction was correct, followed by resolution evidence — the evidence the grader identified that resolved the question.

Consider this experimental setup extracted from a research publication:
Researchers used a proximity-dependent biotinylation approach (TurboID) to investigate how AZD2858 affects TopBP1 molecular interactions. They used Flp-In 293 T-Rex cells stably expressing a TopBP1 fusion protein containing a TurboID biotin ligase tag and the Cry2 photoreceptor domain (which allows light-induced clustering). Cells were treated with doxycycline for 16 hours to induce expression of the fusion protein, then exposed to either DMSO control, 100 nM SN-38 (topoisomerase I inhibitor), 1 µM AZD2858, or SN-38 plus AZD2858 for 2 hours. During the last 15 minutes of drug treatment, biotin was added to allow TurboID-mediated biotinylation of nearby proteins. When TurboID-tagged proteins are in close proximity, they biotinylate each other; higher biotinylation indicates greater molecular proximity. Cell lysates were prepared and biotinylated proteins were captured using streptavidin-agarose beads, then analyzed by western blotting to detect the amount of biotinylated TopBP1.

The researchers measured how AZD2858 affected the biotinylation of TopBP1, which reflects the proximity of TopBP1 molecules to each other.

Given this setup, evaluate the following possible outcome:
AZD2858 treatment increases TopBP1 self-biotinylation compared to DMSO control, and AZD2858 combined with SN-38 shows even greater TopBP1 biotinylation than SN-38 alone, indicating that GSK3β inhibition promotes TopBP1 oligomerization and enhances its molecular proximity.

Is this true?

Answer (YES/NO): NO